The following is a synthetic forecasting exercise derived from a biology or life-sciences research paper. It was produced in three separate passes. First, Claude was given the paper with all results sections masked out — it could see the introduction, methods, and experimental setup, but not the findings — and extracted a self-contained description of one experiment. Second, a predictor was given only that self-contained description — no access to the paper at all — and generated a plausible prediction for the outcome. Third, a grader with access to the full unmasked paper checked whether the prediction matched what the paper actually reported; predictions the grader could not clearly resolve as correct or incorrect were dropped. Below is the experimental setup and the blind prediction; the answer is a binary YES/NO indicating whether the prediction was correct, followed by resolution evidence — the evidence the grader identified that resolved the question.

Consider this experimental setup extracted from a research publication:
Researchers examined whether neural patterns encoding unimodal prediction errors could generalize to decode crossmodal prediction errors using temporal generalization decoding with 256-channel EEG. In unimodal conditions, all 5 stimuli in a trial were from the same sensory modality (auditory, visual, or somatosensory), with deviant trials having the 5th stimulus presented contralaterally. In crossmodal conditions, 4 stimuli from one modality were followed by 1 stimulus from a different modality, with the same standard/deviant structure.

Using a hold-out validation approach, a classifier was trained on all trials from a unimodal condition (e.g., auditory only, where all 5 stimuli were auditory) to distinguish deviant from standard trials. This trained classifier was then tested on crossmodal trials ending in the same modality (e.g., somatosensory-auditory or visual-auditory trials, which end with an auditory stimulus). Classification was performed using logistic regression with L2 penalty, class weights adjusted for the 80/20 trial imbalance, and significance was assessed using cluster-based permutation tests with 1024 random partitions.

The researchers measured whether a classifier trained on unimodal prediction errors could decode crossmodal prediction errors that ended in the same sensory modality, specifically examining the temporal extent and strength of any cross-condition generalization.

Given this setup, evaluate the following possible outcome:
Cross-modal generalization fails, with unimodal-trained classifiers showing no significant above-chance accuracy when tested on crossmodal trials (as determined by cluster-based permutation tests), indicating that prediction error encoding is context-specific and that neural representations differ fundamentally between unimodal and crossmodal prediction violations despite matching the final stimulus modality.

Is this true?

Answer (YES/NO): NO